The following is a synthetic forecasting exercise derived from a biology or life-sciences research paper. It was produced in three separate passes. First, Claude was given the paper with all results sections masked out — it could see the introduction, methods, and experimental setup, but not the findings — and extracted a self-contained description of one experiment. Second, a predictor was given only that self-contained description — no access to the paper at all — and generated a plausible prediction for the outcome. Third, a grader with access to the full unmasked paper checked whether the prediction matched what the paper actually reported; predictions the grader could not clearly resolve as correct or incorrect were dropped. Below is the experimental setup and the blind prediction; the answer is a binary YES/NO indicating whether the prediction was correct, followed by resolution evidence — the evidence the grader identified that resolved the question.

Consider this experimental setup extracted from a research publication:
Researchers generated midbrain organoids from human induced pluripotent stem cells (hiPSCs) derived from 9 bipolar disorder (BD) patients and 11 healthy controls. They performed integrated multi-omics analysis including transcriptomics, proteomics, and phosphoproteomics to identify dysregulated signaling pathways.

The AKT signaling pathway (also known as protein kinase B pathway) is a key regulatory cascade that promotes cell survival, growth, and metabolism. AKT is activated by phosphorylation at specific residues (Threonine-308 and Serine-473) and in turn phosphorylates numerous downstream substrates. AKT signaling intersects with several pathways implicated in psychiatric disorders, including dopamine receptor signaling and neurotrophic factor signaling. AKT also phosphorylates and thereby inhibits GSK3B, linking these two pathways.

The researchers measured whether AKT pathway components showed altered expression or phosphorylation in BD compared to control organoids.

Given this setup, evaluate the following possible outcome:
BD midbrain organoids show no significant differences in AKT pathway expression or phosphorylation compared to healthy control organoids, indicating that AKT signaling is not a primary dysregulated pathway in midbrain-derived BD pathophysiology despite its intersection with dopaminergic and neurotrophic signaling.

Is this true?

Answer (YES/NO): NO